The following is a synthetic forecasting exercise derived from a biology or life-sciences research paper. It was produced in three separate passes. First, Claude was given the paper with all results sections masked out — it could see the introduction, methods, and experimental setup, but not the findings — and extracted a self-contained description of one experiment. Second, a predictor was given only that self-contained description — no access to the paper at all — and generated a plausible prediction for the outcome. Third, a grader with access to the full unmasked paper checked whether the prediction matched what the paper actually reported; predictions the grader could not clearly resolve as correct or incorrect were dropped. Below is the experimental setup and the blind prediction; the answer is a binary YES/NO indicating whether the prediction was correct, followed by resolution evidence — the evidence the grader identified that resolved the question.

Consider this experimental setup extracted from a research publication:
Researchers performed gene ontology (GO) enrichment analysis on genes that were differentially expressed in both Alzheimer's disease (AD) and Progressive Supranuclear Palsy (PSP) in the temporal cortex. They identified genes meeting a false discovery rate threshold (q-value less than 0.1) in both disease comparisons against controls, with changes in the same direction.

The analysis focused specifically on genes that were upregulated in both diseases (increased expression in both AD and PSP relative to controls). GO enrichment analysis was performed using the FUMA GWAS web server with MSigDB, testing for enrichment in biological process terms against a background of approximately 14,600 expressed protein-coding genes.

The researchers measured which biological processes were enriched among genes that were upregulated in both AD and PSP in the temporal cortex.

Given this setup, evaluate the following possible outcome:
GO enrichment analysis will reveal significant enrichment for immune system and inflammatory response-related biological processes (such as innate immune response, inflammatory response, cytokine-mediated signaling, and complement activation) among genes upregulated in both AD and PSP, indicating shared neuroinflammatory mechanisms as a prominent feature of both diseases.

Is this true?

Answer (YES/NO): NO